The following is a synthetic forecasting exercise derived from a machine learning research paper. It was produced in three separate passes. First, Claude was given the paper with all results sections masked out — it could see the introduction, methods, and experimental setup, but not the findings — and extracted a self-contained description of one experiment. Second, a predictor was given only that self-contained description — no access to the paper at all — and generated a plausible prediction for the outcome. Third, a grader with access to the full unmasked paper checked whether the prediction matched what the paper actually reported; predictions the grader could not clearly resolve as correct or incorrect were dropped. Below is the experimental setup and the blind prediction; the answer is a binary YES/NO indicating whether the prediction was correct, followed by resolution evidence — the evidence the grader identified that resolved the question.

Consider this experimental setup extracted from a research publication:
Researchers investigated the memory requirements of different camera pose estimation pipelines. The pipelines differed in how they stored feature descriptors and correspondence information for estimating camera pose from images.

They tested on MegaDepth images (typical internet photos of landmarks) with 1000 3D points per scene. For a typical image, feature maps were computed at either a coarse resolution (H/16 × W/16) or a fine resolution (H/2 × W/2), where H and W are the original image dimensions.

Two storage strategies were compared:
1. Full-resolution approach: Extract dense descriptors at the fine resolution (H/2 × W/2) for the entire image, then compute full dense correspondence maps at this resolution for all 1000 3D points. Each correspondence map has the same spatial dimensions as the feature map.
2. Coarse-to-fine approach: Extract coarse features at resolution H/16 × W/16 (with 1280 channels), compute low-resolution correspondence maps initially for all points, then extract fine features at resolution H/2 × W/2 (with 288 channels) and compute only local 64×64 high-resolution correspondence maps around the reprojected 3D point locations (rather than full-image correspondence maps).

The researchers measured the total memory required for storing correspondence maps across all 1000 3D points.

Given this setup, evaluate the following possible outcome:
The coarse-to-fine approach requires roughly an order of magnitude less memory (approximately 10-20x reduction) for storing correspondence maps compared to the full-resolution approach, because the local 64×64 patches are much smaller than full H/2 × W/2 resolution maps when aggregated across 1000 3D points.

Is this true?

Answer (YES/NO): NO